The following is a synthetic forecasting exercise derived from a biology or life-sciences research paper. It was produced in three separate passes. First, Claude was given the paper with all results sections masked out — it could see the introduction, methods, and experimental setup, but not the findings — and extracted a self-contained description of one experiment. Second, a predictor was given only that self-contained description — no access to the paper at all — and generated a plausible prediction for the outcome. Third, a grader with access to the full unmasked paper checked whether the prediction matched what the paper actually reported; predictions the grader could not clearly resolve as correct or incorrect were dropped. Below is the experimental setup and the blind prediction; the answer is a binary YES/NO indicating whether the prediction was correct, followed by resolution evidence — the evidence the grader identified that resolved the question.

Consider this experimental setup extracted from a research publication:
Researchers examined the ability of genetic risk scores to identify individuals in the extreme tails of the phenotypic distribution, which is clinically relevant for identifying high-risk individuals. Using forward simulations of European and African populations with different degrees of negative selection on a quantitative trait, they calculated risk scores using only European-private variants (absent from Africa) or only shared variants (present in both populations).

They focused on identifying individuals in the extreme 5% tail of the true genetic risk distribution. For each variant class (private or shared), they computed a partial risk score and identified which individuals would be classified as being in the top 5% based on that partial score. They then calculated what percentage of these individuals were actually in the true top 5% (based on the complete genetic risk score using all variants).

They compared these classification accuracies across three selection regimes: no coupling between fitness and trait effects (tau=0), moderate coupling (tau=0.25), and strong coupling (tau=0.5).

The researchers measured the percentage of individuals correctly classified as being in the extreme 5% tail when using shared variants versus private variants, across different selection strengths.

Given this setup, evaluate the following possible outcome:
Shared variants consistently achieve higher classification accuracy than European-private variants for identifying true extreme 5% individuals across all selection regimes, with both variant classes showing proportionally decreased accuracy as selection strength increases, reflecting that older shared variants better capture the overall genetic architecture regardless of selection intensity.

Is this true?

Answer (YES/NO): NO